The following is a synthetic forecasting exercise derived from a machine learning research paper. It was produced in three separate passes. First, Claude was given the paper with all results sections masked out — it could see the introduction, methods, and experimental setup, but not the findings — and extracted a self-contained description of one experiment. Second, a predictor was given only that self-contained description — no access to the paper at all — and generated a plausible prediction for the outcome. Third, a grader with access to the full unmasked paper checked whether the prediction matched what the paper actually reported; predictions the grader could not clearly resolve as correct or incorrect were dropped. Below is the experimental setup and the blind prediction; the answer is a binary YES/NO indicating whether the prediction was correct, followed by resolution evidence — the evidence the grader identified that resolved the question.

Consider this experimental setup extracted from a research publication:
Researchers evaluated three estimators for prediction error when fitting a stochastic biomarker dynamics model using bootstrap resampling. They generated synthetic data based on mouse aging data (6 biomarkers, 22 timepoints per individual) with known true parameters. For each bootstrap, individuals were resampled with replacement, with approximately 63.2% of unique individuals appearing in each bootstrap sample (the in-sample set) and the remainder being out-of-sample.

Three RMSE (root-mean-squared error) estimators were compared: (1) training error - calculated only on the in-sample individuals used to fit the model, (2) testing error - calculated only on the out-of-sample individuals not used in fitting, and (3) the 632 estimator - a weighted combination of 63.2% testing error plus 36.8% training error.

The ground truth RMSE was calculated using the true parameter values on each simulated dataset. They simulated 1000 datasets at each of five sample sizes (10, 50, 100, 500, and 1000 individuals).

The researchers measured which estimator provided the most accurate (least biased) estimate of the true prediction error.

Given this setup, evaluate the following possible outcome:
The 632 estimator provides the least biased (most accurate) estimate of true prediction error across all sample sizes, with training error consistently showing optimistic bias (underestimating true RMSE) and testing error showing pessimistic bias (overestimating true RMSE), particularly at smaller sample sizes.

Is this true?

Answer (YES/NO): YES